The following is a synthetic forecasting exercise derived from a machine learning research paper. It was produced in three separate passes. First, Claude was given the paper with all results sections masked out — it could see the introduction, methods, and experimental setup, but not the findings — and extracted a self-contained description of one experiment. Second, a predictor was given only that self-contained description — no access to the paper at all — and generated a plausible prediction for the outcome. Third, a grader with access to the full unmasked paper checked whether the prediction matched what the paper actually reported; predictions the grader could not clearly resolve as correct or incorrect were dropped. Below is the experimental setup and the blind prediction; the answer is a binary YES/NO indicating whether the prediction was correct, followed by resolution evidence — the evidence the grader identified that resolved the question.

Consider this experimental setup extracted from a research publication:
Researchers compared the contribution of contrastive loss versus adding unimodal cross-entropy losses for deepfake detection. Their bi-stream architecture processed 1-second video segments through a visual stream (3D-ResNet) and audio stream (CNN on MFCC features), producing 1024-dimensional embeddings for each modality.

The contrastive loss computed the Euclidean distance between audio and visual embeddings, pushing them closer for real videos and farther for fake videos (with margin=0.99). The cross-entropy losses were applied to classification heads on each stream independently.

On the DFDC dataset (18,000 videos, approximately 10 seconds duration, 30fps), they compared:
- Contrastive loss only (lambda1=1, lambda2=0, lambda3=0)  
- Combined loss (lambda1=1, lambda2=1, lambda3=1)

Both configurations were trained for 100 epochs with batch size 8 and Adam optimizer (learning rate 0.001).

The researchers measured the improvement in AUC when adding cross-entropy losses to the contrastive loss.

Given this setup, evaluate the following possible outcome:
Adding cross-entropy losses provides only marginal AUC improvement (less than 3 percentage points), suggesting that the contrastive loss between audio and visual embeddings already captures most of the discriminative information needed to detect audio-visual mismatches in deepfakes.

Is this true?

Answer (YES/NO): NO